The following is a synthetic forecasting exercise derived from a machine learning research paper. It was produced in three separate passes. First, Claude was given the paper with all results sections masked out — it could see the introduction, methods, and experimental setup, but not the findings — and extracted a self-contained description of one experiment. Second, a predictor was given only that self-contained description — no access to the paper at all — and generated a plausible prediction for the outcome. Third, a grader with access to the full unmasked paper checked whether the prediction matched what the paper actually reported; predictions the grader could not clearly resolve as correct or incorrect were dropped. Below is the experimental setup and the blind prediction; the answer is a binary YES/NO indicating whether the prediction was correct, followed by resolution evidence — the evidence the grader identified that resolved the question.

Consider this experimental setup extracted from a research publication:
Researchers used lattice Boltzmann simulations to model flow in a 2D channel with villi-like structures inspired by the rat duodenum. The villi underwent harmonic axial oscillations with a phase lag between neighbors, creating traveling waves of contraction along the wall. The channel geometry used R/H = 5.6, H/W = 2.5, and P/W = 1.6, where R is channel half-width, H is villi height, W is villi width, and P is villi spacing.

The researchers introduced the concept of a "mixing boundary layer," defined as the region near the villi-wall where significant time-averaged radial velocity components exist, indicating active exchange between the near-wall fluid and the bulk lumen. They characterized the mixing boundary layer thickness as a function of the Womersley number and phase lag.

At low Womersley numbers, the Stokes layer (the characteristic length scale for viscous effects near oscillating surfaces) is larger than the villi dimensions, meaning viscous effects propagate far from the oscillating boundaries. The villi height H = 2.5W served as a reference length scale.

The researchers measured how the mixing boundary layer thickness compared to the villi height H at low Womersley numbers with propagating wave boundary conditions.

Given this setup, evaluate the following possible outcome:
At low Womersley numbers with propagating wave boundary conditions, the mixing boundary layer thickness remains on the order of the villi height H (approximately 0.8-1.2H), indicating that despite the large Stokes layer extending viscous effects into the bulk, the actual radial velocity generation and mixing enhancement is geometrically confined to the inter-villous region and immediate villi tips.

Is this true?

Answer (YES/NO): NO